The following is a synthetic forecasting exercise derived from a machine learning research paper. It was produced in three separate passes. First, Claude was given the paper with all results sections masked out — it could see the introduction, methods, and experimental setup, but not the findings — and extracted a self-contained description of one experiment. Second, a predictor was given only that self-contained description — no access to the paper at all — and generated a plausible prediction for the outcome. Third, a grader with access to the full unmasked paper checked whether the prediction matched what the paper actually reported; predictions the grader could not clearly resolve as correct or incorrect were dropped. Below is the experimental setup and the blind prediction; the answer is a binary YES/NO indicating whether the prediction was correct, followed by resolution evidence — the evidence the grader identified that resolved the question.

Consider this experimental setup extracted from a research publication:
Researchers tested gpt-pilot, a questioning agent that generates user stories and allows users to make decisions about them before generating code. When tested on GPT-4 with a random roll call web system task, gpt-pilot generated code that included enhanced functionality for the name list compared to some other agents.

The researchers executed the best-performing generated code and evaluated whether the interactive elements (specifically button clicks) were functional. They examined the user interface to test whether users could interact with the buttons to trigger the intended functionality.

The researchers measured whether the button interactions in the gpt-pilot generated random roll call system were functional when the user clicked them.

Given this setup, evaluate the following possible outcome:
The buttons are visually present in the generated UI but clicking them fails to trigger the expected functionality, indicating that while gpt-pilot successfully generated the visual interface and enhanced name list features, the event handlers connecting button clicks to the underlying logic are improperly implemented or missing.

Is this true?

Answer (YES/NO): YES